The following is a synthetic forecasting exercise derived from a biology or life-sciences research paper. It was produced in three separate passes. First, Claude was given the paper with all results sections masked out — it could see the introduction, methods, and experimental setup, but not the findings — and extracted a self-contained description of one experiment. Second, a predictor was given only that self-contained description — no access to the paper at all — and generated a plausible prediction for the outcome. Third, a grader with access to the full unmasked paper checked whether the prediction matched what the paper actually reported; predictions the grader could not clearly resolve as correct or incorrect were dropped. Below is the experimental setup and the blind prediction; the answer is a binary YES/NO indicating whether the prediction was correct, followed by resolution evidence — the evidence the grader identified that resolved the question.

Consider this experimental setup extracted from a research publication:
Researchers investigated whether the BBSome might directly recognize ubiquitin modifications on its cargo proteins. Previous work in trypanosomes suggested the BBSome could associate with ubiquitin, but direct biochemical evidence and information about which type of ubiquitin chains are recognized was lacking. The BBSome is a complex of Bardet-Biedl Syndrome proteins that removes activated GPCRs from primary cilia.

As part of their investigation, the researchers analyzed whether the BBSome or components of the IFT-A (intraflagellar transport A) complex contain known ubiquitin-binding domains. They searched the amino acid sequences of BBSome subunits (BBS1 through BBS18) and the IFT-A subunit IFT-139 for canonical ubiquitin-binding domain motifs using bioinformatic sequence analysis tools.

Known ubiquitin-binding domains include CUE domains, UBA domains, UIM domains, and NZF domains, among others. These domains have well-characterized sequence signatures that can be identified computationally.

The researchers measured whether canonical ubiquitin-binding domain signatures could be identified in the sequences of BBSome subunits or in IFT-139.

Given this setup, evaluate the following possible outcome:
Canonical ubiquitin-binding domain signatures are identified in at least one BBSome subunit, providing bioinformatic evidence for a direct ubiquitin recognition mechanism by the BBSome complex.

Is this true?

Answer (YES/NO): NO